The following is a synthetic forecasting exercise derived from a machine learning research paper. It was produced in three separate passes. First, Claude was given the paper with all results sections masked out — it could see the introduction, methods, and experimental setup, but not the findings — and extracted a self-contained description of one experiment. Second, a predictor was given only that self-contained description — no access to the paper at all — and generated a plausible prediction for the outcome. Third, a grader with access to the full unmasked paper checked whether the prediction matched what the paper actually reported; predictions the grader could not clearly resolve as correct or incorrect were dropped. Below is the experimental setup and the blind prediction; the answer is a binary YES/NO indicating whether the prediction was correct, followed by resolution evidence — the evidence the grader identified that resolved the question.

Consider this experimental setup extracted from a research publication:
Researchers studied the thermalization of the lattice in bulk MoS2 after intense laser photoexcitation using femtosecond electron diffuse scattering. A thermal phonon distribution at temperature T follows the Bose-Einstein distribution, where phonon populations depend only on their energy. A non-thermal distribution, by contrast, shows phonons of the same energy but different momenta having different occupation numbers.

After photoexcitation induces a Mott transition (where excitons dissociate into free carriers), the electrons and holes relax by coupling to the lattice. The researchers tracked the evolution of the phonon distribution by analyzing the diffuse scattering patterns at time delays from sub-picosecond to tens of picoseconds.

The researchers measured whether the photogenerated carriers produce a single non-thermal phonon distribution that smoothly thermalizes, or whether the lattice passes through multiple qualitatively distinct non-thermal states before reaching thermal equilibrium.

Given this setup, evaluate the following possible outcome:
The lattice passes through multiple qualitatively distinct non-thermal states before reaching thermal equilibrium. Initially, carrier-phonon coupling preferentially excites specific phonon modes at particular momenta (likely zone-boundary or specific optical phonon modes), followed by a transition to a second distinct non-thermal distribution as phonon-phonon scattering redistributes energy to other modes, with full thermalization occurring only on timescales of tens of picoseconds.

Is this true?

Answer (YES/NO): YES